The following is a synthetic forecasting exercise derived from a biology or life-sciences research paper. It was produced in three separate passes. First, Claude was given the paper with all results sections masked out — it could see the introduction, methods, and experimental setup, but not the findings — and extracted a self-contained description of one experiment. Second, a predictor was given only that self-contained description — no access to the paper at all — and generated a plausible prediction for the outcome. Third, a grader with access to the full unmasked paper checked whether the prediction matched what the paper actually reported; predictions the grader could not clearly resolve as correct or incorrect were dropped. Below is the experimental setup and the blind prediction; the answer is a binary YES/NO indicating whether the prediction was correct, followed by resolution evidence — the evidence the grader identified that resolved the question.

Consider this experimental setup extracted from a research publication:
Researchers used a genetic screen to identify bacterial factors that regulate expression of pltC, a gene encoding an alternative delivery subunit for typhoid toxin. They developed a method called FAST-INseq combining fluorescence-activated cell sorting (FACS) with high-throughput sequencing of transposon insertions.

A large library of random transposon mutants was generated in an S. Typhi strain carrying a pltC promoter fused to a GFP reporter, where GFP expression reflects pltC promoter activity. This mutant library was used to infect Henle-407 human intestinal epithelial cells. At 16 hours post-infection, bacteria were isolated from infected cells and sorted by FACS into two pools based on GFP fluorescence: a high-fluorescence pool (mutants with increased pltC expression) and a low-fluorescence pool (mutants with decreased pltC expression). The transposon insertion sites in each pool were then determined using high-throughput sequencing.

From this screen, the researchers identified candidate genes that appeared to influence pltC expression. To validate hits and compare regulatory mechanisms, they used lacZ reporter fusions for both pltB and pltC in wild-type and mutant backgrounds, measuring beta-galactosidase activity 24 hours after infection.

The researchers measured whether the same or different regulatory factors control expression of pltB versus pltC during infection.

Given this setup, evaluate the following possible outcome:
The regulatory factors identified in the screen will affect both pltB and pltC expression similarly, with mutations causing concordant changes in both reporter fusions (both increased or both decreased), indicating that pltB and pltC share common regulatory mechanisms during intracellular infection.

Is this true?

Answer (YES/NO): NO